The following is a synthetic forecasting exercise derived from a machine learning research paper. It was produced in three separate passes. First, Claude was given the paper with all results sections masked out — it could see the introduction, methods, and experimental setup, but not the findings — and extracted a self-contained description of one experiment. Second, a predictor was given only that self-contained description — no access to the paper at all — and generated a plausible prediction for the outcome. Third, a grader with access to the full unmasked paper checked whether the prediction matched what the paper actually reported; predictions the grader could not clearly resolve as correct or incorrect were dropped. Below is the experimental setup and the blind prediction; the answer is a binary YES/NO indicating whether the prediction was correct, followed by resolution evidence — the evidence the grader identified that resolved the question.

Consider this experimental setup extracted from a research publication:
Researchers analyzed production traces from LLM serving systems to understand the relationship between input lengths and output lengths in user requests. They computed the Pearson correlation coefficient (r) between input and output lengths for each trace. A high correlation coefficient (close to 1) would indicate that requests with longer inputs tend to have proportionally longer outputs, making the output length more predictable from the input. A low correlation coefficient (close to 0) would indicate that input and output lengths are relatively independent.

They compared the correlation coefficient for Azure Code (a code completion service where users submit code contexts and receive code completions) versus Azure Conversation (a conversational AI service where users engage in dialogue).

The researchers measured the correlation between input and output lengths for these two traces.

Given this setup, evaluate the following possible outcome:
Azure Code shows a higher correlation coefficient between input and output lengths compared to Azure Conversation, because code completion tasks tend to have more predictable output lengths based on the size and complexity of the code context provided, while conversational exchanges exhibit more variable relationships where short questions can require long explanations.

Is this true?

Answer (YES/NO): YES